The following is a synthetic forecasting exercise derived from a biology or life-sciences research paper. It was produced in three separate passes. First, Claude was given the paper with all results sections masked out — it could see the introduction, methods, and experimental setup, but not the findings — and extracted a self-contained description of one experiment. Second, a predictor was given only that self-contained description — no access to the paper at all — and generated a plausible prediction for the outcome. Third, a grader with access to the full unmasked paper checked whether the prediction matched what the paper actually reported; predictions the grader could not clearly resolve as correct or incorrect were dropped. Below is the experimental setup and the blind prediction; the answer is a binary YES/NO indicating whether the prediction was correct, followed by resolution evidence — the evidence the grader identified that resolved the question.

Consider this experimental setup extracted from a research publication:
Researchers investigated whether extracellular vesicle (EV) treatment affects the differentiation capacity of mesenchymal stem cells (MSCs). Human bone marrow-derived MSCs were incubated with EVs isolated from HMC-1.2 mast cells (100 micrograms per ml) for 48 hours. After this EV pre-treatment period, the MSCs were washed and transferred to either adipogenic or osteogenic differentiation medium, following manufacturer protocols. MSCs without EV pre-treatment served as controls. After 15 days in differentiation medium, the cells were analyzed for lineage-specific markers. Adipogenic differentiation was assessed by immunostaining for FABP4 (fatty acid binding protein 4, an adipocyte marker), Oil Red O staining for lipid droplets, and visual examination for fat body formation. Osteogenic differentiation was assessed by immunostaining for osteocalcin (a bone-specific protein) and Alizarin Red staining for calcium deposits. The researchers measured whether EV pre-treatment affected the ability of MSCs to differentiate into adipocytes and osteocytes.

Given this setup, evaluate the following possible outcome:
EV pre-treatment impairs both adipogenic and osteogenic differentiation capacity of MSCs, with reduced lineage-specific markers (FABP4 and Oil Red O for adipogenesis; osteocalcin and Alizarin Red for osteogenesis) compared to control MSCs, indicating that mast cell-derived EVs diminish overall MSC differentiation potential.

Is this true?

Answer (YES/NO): NO